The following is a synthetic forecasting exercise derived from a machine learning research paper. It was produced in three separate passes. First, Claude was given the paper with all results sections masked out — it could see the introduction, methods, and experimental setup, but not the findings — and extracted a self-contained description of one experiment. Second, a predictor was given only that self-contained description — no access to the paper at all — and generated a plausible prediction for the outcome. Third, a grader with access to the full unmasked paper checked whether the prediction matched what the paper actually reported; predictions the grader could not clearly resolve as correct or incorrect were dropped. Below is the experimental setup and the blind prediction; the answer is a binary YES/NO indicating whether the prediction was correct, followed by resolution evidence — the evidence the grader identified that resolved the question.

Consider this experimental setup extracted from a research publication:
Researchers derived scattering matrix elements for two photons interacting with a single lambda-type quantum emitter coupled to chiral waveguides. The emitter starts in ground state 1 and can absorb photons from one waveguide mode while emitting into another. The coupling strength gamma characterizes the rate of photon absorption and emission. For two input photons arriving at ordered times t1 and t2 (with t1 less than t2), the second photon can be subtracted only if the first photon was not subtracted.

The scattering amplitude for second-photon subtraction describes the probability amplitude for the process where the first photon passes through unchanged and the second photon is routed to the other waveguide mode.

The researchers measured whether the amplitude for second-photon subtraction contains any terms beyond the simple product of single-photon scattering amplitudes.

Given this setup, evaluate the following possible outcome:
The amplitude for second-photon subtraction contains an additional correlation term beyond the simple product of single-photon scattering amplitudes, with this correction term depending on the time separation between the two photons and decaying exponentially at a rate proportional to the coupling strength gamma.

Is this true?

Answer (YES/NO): YES